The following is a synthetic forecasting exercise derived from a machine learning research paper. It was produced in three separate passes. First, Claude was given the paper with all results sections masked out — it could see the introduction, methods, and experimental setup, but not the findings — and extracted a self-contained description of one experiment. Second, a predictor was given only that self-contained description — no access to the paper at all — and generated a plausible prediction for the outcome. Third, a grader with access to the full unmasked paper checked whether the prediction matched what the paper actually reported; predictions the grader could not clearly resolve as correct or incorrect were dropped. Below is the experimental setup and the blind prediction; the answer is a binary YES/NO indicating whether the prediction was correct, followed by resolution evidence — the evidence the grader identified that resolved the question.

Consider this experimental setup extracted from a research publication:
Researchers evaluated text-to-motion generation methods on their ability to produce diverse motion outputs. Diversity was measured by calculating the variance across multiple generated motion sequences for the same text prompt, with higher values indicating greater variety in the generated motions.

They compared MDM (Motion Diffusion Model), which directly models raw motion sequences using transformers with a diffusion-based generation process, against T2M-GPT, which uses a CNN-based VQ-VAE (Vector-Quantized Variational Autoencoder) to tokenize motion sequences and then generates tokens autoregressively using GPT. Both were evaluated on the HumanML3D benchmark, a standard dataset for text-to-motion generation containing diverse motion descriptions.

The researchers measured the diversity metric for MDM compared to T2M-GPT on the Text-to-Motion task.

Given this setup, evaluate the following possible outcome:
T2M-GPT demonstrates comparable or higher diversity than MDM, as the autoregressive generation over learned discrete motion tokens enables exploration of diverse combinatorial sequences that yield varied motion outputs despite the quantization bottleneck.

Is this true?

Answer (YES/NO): YES